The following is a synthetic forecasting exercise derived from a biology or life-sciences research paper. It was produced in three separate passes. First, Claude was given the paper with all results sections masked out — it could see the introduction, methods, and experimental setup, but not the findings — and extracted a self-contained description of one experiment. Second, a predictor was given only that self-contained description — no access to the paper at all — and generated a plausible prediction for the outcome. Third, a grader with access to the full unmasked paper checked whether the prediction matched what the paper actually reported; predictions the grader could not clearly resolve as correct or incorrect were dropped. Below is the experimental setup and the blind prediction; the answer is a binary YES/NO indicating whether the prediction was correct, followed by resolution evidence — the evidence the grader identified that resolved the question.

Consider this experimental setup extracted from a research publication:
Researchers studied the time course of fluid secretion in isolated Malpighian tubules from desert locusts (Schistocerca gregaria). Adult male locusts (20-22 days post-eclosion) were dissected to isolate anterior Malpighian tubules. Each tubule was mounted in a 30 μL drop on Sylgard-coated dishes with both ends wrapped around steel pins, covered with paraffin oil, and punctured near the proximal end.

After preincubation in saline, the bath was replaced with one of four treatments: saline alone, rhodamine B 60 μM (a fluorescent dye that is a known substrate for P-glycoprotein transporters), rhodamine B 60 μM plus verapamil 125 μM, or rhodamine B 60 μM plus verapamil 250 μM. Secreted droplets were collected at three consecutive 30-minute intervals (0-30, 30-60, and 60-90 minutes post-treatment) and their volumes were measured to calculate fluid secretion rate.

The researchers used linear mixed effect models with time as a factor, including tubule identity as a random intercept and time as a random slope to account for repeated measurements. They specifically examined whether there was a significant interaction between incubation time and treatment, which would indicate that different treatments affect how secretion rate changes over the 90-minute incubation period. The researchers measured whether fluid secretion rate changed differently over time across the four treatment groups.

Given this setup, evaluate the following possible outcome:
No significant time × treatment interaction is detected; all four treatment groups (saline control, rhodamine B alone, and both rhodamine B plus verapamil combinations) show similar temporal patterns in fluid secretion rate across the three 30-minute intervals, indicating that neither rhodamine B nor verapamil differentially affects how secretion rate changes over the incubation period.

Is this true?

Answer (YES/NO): NO